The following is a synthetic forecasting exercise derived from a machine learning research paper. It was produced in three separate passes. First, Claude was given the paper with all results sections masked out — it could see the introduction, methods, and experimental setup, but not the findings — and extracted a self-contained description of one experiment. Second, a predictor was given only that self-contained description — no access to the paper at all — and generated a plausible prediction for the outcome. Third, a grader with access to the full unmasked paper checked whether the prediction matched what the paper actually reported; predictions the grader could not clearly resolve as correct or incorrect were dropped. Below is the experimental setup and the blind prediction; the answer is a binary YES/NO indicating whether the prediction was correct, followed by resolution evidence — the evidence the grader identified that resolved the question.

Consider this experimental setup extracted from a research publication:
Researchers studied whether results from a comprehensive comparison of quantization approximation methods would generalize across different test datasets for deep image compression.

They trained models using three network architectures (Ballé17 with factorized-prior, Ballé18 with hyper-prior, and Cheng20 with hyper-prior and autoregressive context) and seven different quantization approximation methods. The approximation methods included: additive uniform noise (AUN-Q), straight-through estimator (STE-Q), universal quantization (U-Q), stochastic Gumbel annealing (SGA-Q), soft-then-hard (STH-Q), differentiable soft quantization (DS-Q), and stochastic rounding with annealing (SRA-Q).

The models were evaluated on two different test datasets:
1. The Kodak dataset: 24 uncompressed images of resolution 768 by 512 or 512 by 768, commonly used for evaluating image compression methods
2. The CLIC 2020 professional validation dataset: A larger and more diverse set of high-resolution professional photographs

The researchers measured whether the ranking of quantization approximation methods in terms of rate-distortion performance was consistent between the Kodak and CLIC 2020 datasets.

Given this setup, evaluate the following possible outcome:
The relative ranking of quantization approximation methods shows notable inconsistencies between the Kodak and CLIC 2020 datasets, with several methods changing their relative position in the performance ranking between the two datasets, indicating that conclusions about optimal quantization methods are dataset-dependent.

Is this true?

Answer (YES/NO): NO